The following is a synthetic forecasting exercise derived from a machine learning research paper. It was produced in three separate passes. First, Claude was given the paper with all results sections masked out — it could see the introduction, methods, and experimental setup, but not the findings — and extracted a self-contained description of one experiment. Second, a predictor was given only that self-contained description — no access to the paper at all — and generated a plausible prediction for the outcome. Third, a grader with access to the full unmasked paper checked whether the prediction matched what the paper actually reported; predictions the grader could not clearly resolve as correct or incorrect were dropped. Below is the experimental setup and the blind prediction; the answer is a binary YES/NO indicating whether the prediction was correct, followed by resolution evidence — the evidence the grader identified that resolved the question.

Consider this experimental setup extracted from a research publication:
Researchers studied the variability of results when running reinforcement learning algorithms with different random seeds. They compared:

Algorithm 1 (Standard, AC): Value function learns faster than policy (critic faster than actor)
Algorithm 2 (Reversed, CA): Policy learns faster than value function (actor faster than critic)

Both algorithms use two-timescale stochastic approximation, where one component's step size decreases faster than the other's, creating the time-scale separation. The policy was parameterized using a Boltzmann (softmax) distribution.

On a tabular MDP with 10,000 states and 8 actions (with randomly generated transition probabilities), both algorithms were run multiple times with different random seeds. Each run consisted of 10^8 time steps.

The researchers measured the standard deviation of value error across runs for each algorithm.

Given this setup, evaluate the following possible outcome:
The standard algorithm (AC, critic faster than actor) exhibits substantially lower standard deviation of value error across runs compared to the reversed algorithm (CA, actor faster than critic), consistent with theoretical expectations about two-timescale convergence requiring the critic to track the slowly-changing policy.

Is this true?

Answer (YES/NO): NO